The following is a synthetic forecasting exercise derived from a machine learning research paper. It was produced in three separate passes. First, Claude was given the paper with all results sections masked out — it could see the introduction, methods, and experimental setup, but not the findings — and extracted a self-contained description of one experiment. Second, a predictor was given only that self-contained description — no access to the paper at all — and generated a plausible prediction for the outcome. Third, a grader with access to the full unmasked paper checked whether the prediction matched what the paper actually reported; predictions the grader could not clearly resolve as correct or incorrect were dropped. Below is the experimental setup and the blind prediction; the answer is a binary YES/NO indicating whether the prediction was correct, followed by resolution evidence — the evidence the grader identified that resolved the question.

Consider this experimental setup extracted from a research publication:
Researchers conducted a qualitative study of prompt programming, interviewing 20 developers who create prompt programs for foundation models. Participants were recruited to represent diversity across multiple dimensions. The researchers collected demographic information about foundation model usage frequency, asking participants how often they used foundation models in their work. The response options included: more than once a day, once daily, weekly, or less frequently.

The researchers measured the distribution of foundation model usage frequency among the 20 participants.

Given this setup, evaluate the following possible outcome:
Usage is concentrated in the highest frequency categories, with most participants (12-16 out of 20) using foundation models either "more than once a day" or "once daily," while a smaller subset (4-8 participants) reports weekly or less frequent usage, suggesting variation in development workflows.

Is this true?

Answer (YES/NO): YES